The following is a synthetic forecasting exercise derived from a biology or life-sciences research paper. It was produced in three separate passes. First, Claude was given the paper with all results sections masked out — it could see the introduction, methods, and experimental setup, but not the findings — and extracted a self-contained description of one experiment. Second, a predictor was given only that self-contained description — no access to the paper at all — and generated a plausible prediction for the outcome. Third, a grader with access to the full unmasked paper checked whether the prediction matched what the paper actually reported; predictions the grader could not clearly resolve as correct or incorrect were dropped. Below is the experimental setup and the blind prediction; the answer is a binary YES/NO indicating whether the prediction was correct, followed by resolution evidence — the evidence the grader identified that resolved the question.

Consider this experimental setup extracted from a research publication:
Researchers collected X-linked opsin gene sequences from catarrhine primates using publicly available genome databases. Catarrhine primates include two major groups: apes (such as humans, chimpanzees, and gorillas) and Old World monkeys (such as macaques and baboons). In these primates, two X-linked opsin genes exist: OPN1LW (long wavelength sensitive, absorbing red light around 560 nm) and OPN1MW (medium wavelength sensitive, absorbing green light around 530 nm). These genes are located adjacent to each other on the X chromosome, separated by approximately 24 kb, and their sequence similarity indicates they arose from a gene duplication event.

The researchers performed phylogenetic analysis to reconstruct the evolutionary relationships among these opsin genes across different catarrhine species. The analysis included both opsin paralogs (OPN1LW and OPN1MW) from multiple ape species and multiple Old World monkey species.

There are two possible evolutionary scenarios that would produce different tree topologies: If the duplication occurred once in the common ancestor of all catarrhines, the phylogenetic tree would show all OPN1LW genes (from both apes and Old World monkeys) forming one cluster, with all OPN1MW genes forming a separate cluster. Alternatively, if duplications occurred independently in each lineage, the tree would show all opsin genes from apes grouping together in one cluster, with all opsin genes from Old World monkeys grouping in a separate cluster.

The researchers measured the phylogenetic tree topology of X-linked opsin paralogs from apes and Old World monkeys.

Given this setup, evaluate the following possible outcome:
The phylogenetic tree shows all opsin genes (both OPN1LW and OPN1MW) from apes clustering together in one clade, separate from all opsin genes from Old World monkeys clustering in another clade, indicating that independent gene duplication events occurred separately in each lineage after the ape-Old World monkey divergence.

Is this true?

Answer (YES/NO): YES